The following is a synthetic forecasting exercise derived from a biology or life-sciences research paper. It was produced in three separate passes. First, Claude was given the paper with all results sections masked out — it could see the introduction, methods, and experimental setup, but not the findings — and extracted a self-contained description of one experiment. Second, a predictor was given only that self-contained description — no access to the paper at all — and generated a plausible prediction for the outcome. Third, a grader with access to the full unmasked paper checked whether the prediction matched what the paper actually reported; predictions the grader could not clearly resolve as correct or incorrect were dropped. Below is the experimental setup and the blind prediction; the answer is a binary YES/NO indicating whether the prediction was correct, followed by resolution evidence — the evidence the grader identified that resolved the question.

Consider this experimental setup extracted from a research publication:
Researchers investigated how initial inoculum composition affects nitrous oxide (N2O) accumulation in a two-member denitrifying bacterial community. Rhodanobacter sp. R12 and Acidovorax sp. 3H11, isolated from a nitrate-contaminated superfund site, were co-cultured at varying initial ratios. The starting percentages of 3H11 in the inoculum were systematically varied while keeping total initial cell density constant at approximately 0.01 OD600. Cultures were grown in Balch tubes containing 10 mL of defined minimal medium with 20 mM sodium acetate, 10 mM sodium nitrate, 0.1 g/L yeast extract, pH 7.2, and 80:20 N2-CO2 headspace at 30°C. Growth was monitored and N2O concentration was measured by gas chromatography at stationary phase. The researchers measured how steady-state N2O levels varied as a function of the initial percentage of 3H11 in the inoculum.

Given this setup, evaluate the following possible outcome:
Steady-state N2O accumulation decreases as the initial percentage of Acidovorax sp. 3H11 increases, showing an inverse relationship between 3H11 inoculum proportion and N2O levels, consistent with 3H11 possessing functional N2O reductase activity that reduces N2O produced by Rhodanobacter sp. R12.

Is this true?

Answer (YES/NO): NO